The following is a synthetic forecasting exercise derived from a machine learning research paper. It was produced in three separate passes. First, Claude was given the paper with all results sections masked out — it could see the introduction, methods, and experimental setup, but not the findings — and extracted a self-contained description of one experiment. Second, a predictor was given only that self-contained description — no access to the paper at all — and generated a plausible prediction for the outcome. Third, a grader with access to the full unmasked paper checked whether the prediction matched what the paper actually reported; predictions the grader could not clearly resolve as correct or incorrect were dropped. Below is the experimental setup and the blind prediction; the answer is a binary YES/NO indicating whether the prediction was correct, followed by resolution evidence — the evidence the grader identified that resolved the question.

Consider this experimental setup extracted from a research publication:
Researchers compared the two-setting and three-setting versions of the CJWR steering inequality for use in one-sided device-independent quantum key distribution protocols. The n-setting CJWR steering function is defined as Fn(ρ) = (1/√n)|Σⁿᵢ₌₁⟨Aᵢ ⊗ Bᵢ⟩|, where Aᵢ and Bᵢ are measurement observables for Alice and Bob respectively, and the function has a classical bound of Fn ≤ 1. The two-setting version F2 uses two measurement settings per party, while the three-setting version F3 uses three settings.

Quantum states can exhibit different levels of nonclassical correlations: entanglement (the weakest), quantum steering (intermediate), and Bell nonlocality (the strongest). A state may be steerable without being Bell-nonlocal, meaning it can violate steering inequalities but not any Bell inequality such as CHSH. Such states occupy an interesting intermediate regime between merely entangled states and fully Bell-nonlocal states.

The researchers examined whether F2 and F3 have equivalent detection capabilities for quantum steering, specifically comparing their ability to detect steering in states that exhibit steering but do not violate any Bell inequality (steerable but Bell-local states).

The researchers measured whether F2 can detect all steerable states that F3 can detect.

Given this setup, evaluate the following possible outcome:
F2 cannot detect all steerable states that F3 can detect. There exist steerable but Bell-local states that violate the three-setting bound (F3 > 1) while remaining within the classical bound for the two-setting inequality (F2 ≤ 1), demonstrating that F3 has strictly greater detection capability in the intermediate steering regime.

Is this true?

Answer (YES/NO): YES